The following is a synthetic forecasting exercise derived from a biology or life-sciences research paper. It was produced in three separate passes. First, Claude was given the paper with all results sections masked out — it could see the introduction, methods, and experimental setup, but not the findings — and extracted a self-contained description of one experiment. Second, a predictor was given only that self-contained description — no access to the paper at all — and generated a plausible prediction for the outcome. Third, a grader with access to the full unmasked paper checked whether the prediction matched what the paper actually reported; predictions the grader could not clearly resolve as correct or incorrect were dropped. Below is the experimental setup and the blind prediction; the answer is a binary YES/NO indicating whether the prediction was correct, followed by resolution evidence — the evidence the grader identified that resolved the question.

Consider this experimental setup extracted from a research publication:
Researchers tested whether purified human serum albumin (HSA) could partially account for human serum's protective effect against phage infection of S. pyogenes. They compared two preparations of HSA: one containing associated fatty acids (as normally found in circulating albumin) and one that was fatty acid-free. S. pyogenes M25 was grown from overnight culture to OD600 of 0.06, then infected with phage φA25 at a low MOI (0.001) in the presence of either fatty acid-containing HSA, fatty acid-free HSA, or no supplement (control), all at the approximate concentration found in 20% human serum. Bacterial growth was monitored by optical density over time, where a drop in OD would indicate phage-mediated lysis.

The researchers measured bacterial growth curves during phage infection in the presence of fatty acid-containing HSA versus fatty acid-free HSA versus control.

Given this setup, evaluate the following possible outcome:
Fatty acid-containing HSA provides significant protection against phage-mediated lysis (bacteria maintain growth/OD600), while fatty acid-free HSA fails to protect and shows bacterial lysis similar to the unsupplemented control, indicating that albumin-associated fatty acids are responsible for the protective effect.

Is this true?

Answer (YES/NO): NO